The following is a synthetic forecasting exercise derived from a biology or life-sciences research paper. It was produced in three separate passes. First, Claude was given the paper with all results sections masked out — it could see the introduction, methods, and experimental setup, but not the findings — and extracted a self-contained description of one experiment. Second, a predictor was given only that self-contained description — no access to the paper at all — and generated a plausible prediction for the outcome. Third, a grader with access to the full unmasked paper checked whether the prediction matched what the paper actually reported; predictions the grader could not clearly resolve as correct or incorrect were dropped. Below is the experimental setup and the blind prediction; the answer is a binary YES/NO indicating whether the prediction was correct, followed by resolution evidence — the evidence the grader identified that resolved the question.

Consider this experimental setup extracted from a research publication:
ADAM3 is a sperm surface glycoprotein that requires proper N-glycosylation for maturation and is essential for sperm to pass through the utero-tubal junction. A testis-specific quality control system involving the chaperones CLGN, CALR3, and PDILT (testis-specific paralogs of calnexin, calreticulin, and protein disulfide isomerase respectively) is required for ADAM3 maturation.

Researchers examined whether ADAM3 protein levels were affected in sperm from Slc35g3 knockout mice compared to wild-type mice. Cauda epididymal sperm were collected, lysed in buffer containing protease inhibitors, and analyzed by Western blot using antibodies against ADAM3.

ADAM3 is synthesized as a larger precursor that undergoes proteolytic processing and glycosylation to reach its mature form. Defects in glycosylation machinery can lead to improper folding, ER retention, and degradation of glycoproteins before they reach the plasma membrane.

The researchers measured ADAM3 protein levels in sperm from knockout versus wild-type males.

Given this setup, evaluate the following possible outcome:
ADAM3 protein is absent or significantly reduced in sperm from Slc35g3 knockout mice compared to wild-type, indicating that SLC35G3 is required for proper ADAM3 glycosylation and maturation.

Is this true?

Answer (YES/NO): NO